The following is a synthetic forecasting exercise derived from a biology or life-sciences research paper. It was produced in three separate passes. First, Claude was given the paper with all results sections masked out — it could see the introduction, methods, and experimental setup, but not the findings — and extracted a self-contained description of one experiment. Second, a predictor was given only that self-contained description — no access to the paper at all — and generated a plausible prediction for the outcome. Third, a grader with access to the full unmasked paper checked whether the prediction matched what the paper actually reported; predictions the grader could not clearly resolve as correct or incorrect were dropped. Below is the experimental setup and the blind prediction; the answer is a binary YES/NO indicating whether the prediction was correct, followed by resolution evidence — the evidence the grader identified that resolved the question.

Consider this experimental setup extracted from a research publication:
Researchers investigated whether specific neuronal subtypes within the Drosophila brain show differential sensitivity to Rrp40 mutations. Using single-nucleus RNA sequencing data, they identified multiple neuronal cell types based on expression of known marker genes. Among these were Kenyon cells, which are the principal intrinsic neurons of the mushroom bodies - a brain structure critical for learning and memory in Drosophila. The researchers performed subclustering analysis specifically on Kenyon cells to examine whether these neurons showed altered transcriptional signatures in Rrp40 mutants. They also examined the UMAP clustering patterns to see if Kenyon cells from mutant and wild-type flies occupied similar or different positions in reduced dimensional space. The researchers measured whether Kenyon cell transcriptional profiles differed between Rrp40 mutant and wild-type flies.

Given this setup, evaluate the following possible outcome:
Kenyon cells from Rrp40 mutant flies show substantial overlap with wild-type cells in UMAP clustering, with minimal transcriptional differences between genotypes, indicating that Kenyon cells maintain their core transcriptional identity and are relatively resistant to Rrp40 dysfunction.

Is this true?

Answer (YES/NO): NO